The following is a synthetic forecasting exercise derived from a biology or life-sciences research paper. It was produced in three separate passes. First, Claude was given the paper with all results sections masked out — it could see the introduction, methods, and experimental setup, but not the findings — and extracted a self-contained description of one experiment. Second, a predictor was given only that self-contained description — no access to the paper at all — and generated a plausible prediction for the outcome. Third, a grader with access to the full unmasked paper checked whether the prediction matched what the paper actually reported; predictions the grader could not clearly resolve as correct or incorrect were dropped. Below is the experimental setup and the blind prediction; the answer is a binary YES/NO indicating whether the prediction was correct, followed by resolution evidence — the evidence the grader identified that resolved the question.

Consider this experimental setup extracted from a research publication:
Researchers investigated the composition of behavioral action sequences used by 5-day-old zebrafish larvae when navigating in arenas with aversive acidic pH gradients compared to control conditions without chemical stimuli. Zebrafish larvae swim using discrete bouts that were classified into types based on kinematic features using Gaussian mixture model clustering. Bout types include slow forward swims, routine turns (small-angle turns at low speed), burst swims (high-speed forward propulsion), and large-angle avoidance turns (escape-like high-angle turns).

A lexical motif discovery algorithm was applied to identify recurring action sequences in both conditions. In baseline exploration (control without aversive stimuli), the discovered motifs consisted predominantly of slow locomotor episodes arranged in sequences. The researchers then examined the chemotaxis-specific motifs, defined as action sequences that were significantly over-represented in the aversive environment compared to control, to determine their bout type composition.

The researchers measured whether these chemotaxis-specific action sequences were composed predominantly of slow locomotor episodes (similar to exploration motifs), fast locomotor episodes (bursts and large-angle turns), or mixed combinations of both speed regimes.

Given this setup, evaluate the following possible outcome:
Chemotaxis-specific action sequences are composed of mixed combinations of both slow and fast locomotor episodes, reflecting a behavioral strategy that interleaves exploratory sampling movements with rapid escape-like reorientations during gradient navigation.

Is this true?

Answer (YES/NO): NO